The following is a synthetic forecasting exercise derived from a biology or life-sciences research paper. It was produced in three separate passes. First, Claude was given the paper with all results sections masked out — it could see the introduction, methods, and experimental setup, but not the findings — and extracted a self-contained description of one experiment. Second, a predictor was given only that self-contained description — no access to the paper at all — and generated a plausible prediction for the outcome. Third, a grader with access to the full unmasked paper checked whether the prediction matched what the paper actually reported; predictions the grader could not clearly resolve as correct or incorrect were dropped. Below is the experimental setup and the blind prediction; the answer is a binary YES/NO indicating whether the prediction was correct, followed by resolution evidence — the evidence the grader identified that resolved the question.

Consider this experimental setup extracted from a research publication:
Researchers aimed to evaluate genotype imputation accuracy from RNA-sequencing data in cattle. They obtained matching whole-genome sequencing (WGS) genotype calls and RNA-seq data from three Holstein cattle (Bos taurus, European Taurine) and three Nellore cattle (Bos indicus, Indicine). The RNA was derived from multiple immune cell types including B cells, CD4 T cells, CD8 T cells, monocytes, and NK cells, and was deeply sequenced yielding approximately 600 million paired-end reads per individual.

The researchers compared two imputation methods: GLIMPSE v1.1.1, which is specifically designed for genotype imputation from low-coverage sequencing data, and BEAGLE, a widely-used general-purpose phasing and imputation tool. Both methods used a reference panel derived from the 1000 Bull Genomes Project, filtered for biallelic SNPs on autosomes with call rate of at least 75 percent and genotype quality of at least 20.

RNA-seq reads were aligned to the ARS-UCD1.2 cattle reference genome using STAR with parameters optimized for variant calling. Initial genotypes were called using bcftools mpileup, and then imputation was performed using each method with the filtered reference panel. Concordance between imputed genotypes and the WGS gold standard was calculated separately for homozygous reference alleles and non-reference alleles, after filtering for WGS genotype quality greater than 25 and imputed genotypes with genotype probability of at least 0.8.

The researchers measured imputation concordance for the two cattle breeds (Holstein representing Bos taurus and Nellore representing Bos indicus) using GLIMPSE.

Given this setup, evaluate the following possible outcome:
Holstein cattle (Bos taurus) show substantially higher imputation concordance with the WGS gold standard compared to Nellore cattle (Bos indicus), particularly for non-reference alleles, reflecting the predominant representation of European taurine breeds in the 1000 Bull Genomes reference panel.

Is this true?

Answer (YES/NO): YES